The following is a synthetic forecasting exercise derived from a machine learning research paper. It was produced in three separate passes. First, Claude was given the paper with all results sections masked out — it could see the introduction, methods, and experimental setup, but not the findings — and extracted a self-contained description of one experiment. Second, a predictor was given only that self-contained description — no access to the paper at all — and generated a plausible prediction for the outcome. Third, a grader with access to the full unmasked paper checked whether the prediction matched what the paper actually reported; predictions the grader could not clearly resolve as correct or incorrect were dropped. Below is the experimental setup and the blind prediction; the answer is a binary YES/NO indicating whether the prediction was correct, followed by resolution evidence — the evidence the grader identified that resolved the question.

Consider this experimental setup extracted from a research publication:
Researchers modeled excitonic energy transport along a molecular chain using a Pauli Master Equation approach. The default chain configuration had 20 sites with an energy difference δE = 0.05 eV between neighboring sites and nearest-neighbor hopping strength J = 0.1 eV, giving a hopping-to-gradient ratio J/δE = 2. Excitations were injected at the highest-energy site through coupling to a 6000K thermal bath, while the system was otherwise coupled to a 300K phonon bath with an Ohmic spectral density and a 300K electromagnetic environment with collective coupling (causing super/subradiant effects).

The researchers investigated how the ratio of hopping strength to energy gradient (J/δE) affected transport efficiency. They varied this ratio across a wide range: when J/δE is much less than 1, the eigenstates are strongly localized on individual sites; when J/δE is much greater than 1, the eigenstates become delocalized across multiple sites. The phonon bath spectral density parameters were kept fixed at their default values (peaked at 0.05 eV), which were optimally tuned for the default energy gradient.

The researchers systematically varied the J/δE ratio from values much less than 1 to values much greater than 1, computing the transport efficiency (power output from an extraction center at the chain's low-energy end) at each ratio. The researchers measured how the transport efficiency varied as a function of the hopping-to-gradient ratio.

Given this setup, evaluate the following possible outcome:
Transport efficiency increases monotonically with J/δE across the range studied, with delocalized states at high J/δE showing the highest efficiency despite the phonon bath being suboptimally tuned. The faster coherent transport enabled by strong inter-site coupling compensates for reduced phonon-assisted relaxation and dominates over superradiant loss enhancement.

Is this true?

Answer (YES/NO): NO